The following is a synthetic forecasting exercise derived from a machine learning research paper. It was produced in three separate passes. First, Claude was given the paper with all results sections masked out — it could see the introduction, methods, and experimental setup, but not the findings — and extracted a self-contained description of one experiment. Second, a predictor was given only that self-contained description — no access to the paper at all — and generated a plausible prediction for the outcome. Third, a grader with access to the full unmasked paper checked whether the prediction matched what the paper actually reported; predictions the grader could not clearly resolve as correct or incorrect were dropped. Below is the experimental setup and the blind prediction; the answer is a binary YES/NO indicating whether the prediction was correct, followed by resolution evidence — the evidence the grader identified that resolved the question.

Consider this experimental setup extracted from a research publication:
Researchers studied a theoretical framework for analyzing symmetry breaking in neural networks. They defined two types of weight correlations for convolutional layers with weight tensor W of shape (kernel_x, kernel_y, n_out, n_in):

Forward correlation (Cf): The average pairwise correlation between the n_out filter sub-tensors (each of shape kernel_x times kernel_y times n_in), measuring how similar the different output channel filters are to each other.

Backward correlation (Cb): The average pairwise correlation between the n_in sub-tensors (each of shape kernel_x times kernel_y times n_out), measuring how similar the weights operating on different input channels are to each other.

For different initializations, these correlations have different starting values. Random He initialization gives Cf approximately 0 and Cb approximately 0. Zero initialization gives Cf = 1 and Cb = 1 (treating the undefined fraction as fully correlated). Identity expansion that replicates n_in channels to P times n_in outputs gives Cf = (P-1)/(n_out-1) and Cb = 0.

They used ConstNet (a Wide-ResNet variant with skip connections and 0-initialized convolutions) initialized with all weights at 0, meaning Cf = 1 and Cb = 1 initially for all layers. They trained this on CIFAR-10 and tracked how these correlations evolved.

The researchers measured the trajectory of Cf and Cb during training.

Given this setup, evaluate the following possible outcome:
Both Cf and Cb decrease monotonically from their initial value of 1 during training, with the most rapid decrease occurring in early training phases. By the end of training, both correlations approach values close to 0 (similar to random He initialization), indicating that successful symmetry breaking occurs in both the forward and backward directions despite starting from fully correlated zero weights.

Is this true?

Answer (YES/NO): NO